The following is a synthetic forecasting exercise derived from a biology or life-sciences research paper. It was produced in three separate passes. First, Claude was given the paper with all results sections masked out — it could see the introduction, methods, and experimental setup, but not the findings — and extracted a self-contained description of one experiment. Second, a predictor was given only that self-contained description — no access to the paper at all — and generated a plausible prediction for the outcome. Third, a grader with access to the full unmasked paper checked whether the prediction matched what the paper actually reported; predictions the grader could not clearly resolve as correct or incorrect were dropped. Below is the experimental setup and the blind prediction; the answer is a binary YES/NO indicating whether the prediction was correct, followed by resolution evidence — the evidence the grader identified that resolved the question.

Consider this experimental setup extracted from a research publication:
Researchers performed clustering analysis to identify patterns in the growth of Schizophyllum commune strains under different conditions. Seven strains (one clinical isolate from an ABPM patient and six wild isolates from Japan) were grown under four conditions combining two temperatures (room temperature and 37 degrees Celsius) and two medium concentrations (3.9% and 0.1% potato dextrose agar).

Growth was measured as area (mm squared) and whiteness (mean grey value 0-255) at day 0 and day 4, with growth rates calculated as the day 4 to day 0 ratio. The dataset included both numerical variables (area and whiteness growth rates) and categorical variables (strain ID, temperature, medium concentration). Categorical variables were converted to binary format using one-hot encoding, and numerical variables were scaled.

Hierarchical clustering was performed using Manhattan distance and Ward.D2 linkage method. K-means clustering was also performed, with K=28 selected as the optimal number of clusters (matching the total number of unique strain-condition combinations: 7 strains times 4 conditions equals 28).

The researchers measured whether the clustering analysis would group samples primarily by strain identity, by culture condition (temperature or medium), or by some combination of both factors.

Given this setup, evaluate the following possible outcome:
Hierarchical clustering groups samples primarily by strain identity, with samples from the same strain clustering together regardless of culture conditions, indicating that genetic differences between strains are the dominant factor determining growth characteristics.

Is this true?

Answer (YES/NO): NO